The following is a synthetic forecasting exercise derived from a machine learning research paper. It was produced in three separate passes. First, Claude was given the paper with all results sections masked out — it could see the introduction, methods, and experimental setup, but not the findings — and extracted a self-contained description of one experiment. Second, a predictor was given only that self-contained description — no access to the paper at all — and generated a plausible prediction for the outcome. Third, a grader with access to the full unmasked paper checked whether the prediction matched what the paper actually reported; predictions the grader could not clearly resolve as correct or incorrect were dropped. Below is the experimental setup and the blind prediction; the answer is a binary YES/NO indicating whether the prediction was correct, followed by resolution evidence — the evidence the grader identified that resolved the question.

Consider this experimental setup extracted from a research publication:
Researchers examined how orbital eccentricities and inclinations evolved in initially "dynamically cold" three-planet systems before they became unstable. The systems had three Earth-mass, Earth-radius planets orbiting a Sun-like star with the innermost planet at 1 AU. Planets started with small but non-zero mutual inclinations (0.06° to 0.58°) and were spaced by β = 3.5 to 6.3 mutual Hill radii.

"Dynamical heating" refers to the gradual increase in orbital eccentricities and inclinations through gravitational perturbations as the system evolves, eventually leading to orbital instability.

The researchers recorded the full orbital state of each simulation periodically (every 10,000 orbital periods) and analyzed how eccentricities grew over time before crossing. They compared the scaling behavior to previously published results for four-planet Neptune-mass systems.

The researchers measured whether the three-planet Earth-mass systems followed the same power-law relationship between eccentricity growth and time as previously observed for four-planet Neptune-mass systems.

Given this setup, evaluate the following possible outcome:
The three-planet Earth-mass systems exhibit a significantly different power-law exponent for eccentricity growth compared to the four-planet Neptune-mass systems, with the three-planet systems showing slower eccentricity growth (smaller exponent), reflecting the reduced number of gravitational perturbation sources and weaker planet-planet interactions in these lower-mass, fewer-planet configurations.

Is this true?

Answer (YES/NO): NO